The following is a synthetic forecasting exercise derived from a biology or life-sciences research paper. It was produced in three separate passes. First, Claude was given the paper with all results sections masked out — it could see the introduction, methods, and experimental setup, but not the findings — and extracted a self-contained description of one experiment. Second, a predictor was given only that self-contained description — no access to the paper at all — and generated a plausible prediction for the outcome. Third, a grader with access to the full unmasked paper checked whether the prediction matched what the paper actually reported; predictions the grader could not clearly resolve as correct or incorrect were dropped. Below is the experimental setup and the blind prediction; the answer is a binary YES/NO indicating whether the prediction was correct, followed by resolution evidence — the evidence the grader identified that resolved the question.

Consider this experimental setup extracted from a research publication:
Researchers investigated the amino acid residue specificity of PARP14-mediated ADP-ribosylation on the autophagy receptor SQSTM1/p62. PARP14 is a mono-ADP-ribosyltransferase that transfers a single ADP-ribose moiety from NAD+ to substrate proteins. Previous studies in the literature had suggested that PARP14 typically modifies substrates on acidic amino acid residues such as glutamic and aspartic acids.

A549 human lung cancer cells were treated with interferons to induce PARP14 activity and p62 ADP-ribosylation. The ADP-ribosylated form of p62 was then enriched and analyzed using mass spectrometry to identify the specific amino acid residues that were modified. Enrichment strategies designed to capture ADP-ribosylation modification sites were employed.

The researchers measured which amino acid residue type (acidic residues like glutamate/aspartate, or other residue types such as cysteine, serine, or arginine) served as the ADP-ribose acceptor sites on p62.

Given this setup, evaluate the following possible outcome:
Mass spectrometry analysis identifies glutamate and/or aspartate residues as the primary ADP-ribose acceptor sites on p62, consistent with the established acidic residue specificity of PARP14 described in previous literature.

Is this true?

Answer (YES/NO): NO